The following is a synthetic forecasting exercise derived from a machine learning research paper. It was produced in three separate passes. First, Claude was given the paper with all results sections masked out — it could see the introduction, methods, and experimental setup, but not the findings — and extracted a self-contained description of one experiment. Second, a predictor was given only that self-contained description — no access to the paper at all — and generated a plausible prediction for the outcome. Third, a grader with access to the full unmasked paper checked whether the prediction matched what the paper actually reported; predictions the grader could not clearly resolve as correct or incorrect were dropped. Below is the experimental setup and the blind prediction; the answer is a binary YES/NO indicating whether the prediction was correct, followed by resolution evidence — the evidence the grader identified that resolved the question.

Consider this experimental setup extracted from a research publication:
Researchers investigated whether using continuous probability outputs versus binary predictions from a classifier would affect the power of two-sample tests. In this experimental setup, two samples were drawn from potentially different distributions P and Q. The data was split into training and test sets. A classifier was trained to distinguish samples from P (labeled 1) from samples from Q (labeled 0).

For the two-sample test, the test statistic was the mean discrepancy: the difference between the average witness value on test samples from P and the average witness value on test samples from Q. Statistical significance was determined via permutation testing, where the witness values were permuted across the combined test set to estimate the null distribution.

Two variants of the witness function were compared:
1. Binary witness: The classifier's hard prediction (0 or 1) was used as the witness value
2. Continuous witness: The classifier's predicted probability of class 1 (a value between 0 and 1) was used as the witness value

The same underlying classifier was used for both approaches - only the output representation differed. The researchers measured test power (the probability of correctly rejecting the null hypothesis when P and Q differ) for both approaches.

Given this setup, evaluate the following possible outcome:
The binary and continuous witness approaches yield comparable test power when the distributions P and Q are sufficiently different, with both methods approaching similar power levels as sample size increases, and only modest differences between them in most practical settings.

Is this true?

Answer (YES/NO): NO